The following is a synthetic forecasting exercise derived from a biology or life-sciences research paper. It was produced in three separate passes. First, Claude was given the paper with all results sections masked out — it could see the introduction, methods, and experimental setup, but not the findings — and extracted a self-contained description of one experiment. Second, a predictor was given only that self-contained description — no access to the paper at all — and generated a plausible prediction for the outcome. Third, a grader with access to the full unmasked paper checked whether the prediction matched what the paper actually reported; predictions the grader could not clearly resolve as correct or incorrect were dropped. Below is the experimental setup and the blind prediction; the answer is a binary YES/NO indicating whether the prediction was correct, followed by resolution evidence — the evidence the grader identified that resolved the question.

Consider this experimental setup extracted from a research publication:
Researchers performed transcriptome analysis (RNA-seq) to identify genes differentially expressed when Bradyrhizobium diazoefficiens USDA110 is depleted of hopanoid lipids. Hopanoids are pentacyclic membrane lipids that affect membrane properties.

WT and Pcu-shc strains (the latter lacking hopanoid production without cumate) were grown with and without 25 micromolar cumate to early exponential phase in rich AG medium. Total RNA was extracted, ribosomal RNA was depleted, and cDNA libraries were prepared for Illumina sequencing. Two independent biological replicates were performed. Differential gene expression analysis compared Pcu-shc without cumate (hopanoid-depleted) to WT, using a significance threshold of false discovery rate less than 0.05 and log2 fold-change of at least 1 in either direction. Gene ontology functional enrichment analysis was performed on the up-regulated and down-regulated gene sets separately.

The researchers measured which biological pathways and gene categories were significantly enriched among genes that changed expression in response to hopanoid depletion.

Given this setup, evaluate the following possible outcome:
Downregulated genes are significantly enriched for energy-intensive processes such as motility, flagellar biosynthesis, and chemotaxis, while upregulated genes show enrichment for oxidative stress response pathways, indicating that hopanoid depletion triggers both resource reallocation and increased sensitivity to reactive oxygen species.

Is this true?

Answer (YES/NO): NO